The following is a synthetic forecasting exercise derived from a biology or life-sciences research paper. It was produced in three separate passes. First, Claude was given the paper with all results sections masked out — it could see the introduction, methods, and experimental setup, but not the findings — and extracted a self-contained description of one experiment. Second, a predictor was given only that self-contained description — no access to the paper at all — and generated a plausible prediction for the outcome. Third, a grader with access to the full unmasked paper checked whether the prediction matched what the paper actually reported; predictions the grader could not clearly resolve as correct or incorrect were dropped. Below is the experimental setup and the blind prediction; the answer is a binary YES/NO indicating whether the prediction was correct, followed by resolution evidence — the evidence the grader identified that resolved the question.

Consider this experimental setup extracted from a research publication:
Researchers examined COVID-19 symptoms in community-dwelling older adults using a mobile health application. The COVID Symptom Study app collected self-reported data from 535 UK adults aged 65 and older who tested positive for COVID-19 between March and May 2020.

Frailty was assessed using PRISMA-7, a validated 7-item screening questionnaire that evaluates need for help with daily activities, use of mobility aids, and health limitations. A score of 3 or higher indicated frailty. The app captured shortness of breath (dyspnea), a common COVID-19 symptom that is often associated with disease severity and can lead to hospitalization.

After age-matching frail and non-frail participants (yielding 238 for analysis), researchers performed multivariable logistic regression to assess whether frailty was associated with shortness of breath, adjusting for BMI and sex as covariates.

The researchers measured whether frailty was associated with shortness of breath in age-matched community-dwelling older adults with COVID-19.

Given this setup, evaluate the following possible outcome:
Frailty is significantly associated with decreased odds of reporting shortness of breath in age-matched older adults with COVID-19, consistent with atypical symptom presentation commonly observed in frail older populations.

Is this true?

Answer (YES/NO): NO